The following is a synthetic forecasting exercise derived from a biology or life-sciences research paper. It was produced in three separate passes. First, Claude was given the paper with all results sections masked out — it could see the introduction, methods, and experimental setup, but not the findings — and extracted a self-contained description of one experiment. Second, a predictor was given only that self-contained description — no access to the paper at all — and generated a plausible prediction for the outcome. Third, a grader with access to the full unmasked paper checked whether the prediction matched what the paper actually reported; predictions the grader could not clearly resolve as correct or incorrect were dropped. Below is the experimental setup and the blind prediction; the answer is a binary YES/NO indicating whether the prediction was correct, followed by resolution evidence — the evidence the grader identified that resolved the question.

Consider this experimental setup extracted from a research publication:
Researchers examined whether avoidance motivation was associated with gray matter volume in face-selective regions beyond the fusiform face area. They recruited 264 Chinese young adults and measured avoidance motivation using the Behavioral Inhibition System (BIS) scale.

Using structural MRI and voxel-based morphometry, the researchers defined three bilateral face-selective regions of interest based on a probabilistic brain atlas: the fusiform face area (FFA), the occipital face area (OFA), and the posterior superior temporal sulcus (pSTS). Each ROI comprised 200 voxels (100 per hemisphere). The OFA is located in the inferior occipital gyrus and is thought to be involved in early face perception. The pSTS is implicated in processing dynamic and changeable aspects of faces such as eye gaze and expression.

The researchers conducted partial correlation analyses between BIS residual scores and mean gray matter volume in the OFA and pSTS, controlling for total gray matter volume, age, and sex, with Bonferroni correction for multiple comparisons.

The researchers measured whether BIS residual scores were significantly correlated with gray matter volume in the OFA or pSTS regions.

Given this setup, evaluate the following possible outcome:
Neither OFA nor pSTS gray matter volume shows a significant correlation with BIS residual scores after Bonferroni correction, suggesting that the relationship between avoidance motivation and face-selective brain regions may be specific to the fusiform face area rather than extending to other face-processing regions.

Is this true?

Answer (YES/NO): YES